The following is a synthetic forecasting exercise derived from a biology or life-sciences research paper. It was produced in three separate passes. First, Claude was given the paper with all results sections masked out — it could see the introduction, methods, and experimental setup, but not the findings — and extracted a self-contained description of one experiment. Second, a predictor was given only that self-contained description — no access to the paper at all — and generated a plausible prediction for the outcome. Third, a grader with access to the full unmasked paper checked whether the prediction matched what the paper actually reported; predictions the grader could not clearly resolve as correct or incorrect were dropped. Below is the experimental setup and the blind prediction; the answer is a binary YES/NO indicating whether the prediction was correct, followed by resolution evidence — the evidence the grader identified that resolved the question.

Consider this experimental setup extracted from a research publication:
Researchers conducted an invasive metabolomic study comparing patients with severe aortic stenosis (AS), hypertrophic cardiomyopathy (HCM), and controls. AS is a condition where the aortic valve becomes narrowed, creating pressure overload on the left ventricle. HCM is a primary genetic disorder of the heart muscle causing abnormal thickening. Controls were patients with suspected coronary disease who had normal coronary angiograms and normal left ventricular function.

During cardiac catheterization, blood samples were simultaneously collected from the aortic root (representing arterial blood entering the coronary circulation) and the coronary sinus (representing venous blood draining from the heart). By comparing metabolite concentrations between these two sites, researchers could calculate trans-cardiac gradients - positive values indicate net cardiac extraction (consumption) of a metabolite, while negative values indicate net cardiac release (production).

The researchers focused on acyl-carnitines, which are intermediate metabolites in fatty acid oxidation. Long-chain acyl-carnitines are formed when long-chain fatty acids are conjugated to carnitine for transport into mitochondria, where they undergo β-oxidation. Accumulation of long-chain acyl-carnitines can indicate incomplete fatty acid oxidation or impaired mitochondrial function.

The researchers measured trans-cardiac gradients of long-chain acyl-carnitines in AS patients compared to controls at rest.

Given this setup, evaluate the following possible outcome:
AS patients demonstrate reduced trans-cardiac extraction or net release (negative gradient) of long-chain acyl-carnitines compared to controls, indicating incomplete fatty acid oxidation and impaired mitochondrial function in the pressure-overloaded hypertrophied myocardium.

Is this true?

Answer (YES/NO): NO